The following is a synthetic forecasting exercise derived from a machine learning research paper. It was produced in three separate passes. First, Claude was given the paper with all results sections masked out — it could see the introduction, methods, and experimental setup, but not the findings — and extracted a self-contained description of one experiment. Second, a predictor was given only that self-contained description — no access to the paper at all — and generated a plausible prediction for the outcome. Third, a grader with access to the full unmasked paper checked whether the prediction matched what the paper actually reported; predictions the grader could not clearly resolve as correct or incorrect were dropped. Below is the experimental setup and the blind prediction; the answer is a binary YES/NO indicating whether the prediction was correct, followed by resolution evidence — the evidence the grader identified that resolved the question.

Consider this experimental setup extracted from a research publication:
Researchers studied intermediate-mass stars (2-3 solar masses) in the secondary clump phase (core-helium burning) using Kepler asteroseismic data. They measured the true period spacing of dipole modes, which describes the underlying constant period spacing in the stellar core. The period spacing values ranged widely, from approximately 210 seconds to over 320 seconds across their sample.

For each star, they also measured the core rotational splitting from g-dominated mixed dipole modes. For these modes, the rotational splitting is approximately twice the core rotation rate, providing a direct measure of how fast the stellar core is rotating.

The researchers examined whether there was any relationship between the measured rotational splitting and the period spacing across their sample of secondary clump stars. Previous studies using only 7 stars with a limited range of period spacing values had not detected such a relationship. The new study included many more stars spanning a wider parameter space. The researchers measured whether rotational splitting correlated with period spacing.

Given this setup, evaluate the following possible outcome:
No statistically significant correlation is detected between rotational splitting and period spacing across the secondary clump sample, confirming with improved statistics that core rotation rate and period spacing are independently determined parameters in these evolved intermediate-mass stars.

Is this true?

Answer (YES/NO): NO